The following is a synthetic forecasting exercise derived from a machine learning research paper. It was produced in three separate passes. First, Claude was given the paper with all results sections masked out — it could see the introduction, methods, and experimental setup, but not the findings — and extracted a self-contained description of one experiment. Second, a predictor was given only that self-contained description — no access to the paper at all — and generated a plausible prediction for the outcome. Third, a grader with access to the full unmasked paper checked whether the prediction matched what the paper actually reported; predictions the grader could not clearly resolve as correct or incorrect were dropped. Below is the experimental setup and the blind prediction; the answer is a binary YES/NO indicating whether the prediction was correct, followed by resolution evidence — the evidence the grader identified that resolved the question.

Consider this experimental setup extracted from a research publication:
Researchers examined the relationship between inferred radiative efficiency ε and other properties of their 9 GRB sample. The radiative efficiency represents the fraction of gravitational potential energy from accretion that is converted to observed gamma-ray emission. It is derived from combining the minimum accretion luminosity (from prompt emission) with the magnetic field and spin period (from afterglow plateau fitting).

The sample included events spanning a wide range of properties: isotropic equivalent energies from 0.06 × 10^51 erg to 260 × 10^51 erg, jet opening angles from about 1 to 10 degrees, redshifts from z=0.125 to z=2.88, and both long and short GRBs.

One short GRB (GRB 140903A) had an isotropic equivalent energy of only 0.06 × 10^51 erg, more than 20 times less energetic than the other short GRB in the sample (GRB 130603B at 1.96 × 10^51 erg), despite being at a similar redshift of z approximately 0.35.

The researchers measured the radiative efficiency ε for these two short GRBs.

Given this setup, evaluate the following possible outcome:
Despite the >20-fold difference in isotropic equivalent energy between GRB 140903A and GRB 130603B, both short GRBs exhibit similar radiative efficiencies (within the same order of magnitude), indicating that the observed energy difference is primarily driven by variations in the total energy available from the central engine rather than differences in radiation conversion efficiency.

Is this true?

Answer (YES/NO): YES